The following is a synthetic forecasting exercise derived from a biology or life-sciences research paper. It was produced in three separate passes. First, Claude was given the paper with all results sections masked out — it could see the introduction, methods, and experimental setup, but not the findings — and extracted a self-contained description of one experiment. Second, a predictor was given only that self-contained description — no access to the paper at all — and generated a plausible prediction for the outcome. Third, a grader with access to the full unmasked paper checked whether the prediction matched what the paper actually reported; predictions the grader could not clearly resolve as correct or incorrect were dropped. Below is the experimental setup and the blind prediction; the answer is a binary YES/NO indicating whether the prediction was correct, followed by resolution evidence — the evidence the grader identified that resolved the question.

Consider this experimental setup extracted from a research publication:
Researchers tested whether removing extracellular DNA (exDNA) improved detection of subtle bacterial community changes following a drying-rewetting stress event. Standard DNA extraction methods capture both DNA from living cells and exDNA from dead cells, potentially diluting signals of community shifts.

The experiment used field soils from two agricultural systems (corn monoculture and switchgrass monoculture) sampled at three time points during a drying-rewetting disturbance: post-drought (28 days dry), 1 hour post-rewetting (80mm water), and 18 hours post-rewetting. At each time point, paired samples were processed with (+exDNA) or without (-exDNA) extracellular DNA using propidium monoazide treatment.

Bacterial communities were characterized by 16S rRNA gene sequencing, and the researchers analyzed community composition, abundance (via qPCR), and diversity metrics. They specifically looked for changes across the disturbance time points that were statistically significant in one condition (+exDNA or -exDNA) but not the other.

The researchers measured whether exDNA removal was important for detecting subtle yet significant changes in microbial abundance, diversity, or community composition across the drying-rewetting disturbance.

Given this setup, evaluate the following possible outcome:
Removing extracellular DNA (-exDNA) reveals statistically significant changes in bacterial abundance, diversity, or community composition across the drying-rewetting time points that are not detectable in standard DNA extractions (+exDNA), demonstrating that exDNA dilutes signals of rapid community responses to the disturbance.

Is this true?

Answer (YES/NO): YES